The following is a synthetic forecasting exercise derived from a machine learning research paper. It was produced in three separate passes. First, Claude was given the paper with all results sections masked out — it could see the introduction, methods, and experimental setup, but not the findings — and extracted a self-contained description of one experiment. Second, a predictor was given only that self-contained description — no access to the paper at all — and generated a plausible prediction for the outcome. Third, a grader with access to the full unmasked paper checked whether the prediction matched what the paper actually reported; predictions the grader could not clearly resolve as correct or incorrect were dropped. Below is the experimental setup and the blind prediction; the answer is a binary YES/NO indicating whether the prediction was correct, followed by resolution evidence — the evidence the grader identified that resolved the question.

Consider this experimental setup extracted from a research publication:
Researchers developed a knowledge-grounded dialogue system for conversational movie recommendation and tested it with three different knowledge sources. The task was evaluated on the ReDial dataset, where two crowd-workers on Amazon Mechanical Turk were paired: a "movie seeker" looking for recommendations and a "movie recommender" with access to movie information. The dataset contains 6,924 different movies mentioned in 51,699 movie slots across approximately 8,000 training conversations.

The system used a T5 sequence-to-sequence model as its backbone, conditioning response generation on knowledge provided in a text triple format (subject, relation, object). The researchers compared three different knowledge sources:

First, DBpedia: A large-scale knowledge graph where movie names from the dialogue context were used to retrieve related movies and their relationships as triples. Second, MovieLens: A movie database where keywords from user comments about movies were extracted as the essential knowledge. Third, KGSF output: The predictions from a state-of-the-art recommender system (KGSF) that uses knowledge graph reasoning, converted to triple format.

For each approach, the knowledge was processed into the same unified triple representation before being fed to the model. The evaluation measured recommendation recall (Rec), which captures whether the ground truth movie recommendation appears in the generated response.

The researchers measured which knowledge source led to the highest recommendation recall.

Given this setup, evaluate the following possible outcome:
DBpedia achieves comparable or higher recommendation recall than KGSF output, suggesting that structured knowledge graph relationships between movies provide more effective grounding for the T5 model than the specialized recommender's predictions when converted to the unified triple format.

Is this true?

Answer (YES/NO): NO